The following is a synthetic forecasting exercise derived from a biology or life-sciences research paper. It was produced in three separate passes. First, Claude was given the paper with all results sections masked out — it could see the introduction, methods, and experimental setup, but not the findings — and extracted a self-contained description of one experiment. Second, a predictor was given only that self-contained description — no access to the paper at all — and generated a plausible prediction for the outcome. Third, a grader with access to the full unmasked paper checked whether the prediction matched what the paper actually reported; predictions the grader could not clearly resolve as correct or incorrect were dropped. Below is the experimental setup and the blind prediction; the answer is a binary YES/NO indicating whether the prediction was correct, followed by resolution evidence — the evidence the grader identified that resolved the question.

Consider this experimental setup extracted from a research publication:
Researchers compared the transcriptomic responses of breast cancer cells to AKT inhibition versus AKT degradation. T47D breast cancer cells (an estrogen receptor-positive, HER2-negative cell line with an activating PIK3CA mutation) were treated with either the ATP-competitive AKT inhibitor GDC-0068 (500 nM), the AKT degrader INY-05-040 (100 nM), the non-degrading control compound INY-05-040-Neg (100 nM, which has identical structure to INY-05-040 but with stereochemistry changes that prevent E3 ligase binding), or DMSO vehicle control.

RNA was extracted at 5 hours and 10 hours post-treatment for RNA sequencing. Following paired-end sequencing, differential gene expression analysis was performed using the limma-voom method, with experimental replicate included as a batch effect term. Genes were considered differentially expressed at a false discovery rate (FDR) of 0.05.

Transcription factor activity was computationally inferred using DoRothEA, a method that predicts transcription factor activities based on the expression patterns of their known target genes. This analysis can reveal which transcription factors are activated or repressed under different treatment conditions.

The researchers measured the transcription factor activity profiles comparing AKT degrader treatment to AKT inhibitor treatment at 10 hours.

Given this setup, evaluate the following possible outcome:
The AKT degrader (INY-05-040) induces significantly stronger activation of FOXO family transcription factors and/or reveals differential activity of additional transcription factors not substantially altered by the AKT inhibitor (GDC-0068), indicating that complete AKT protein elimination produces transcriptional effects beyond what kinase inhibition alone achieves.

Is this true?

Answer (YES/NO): NO